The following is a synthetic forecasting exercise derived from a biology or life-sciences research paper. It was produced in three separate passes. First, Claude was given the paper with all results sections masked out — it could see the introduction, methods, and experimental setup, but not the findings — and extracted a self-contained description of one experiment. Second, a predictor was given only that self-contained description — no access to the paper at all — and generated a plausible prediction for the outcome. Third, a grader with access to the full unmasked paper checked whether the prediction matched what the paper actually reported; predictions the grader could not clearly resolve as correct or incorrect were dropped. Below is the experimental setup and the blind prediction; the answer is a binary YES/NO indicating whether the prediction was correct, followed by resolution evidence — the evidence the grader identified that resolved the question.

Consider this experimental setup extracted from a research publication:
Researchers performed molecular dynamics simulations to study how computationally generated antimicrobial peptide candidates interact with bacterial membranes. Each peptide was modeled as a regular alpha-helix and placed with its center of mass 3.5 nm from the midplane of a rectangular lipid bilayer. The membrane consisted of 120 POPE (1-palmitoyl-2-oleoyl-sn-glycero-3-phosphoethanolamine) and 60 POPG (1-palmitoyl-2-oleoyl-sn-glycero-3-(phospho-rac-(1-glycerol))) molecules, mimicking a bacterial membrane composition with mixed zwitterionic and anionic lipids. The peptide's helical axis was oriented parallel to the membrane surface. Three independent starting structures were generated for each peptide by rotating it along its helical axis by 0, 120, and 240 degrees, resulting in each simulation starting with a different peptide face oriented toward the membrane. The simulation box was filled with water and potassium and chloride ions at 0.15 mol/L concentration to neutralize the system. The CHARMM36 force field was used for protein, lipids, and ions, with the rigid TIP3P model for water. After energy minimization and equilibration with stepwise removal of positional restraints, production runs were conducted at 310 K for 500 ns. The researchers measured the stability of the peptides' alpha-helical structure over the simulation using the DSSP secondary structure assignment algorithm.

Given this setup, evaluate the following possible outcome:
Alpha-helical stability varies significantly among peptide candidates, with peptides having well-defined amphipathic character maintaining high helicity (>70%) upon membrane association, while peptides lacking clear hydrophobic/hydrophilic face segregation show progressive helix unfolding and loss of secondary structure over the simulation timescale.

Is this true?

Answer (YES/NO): YES